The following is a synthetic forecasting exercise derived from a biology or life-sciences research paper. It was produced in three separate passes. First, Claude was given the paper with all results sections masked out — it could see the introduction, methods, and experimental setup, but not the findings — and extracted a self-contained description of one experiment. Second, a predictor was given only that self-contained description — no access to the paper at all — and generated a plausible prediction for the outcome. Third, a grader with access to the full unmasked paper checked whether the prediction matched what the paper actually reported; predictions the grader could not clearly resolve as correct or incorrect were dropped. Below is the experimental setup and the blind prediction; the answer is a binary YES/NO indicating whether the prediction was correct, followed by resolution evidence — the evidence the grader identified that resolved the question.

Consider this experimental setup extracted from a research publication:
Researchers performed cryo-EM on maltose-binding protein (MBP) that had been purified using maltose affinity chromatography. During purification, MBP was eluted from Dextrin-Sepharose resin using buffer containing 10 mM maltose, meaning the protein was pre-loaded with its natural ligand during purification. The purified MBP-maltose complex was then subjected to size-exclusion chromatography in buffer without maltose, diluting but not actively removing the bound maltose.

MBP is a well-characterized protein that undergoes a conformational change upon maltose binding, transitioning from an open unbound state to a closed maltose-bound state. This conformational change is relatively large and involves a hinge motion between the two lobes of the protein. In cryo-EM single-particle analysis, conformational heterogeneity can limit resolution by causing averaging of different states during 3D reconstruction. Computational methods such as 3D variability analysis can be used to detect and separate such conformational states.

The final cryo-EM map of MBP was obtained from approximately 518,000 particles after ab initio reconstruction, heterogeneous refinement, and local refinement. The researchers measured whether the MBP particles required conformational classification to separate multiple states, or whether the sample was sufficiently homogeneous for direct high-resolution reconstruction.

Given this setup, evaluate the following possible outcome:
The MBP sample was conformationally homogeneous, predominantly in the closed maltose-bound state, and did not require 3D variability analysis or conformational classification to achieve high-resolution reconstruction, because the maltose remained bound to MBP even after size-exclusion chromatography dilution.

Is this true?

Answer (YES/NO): YES